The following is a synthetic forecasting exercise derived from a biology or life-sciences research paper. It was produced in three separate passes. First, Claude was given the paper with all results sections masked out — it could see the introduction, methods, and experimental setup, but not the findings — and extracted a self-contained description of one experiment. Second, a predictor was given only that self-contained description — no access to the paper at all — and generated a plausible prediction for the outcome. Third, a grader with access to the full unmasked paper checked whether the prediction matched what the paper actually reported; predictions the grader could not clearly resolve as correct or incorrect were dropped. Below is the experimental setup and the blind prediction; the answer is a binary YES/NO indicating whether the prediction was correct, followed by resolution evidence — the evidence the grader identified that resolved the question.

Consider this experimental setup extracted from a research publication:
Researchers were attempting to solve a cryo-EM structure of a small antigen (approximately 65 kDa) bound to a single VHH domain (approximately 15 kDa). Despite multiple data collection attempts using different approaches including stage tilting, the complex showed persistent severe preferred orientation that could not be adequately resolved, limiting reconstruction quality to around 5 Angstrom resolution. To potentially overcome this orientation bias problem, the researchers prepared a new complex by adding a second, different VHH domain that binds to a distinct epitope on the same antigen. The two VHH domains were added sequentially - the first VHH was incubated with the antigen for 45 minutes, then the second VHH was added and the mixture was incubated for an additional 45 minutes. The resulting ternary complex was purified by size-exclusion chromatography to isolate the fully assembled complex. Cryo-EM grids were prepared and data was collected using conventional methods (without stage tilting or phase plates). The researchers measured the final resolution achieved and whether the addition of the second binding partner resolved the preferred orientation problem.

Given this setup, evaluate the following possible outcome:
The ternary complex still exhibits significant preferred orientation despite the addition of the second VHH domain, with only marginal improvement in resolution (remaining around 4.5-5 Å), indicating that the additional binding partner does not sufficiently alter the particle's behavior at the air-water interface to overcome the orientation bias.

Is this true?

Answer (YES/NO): NO